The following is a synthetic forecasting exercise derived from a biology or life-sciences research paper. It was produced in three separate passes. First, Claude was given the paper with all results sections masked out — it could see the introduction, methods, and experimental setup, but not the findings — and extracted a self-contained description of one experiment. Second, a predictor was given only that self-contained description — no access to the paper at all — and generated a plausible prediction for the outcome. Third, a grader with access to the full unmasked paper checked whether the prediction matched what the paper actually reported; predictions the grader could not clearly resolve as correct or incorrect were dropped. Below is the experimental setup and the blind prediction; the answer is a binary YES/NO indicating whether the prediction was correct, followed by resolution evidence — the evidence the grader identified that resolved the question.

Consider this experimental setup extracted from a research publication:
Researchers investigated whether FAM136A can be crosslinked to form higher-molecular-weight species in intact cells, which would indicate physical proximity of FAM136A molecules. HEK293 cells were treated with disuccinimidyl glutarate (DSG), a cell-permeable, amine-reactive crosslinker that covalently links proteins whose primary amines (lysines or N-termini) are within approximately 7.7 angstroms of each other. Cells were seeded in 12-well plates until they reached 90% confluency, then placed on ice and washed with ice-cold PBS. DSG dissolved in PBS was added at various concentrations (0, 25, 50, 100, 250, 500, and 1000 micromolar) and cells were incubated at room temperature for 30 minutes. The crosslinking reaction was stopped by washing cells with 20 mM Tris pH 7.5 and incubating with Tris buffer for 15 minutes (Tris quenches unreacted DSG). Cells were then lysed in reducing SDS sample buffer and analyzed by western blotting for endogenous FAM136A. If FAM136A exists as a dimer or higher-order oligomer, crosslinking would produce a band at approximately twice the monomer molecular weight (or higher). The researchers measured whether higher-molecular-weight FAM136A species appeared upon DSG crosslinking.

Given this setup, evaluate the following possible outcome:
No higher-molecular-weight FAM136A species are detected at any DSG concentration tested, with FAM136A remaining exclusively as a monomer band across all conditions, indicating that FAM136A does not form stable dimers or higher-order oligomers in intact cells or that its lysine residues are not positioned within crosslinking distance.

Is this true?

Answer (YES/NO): NO